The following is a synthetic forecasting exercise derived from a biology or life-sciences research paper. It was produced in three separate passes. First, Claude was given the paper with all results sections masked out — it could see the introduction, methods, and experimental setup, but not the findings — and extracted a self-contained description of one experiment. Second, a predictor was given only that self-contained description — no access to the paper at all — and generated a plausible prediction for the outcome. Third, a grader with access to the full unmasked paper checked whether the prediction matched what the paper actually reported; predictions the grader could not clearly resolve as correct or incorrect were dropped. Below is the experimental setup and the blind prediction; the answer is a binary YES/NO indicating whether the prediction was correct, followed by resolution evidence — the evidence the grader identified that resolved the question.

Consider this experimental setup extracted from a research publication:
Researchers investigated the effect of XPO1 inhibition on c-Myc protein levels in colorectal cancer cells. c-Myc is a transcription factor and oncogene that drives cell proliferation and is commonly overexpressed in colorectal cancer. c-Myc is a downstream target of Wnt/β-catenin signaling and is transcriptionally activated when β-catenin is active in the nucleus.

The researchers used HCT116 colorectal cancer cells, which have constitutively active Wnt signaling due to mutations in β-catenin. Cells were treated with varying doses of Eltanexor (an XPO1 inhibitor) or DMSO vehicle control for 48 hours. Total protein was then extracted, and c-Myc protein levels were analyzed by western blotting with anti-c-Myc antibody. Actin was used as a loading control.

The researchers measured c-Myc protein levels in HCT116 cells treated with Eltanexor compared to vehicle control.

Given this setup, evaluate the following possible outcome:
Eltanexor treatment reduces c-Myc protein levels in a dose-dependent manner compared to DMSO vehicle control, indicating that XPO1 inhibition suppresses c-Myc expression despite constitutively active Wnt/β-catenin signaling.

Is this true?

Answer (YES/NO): NO